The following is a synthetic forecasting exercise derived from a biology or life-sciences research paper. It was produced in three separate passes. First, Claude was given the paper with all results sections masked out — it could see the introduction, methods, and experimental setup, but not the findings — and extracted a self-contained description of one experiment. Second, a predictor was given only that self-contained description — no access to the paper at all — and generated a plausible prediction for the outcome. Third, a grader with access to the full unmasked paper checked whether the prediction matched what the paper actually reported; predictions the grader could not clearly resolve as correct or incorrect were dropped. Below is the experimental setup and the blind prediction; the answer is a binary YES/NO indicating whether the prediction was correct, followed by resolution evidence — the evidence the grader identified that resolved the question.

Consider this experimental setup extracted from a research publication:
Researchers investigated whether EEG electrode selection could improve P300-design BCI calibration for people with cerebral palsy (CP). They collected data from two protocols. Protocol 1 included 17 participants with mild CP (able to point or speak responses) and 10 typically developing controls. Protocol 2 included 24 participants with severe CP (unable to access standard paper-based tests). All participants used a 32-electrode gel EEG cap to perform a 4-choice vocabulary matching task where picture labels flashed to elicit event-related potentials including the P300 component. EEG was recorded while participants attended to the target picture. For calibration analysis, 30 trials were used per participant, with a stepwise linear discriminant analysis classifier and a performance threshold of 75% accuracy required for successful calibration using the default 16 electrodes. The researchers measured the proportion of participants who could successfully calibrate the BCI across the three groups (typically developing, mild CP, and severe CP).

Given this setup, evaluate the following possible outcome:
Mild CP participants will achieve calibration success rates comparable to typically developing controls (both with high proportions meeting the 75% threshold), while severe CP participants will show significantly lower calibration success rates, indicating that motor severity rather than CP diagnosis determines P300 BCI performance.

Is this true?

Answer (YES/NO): NO